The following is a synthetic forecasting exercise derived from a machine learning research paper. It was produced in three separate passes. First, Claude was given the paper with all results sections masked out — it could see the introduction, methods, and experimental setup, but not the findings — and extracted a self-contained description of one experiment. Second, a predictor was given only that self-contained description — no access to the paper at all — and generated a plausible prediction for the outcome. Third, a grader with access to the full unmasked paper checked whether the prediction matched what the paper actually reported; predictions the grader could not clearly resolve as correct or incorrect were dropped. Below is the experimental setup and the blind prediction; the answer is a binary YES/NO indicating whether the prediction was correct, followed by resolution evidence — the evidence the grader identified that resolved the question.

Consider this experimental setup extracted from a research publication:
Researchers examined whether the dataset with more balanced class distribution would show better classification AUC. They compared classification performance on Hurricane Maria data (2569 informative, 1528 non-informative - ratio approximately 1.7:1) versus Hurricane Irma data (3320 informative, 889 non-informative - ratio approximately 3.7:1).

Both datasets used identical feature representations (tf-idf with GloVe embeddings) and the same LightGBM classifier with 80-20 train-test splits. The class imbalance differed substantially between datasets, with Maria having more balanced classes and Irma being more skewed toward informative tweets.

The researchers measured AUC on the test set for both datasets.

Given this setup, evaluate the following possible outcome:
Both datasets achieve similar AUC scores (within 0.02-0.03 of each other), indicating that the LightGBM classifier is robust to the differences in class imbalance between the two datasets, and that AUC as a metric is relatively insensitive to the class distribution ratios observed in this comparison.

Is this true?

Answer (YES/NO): YES